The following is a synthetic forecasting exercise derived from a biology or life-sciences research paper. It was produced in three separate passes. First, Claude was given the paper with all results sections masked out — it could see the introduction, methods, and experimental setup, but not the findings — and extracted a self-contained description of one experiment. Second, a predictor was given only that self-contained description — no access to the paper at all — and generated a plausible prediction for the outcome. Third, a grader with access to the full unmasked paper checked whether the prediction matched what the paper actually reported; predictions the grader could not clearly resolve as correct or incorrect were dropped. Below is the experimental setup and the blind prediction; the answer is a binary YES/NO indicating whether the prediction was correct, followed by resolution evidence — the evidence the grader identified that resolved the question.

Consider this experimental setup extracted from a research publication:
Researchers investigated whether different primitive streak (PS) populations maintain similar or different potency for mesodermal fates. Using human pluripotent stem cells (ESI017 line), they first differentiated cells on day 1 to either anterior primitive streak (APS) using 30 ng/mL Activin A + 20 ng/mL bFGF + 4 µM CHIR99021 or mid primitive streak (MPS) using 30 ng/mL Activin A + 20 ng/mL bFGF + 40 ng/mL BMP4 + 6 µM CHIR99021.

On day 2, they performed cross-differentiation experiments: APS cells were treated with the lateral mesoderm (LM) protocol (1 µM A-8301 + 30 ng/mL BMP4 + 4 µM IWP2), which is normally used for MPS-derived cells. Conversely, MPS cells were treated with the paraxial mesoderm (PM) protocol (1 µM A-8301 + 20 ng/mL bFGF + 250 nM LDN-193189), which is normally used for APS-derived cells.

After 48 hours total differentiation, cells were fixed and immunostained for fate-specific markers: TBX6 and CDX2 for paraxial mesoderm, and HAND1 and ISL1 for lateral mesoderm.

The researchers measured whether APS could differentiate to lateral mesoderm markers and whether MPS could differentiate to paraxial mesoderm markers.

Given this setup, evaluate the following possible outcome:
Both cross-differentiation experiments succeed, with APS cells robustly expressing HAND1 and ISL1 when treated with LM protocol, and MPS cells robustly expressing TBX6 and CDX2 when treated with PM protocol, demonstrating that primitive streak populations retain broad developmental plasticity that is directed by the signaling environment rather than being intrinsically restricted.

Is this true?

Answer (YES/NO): NO